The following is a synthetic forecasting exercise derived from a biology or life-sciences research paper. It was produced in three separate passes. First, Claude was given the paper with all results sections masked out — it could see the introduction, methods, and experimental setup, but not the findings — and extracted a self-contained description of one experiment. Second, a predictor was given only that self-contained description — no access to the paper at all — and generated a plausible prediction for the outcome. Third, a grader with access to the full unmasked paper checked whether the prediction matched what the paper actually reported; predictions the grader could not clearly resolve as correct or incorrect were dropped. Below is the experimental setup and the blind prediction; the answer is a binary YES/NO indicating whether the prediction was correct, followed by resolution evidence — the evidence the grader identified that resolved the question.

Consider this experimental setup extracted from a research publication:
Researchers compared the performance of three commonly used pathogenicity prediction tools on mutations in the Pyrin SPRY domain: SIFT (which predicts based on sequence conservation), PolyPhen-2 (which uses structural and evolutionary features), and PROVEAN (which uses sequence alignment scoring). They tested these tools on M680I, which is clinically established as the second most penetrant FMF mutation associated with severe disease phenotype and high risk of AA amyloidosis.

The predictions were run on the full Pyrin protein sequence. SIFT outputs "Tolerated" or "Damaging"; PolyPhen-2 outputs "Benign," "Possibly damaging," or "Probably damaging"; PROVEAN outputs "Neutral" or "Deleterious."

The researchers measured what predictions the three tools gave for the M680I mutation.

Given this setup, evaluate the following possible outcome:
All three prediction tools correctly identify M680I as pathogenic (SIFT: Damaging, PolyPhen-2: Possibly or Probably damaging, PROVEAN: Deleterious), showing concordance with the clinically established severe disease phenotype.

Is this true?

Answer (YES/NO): NO